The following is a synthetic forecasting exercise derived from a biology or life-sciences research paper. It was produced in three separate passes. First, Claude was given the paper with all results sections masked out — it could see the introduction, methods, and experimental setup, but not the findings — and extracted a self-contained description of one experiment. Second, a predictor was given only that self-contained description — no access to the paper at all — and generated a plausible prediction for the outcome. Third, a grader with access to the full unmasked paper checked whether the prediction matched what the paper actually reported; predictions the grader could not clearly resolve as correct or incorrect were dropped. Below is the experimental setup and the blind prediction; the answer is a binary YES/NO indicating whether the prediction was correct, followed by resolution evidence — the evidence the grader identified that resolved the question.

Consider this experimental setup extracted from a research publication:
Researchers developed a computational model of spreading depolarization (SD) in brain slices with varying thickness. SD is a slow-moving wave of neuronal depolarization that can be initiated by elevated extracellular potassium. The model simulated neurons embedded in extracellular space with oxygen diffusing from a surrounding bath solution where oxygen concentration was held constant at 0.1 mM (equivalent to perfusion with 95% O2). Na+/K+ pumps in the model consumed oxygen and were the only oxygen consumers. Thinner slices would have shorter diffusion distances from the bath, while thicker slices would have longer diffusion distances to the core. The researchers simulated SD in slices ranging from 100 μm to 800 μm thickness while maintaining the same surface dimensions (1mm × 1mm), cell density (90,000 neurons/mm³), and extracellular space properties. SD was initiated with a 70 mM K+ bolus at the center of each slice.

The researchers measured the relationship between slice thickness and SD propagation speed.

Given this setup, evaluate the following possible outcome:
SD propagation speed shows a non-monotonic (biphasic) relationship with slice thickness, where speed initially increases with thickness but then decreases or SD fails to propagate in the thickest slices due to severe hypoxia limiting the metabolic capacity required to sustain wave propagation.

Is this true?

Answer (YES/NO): NO